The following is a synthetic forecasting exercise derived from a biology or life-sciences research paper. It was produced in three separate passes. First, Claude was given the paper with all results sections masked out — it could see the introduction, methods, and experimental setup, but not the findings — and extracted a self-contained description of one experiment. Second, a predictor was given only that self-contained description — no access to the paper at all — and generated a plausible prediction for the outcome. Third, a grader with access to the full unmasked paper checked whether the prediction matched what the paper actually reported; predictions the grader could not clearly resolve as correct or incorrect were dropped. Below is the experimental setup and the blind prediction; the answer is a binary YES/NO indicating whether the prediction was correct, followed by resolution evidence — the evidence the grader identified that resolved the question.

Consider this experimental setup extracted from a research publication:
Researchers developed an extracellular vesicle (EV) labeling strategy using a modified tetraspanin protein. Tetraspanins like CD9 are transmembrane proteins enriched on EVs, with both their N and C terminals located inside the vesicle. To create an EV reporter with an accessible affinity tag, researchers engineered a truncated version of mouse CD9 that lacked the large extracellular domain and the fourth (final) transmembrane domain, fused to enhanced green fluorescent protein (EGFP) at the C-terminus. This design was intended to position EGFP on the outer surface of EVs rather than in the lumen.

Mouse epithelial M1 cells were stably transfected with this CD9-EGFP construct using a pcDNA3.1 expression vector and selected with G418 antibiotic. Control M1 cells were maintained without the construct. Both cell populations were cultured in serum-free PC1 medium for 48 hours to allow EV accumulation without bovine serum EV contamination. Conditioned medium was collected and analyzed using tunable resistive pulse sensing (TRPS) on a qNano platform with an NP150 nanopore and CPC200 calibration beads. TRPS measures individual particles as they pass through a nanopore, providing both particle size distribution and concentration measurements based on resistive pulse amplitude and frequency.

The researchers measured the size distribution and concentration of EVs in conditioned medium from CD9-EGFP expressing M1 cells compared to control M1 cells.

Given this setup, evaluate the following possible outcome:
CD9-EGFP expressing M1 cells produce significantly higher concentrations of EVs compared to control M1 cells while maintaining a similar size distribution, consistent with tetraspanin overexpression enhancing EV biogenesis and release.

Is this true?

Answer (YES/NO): NO